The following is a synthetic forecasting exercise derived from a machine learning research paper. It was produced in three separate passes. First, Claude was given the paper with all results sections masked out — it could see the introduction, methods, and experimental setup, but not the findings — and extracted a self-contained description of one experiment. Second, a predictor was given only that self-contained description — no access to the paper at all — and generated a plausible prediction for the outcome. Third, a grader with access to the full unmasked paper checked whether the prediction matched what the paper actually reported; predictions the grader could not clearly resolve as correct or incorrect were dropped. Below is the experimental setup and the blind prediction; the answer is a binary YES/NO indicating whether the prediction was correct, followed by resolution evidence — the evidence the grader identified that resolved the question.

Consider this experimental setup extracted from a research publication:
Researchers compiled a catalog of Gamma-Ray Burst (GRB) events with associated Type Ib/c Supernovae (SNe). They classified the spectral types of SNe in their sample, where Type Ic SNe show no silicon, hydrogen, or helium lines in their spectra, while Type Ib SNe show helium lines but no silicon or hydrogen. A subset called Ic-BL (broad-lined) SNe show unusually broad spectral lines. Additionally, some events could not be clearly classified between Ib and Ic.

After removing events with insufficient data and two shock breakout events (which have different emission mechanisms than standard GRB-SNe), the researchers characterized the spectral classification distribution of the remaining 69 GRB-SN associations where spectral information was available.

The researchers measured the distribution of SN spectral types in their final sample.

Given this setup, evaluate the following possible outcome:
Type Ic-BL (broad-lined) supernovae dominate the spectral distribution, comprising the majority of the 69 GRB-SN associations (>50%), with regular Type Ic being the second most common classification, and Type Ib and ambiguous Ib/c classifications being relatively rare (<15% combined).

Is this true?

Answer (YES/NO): NO